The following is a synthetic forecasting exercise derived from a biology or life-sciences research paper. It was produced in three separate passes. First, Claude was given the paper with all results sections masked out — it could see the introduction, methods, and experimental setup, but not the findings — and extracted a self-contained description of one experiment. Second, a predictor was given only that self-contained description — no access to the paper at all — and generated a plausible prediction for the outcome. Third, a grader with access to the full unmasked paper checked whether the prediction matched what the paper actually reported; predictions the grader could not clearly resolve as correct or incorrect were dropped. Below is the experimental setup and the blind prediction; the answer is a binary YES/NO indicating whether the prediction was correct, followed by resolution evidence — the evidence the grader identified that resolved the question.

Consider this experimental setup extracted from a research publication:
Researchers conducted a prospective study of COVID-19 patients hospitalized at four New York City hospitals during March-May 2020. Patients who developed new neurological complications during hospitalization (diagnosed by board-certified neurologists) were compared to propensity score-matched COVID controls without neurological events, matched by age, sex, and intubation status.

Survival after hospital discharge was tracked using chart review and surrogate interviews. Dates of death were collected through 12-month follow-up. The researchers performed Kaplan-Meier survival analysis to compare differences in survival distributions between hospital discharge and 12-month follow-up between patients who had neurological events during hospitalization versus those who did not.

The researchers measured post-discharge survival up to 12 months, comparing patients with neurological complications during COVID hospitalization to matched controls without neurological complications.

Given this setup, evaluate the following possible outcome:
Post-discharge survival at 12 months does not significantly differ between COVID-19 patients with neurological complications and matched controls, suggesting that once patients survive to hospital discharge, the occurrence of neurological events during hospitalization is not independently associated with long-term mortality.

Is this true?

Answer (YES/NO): YES